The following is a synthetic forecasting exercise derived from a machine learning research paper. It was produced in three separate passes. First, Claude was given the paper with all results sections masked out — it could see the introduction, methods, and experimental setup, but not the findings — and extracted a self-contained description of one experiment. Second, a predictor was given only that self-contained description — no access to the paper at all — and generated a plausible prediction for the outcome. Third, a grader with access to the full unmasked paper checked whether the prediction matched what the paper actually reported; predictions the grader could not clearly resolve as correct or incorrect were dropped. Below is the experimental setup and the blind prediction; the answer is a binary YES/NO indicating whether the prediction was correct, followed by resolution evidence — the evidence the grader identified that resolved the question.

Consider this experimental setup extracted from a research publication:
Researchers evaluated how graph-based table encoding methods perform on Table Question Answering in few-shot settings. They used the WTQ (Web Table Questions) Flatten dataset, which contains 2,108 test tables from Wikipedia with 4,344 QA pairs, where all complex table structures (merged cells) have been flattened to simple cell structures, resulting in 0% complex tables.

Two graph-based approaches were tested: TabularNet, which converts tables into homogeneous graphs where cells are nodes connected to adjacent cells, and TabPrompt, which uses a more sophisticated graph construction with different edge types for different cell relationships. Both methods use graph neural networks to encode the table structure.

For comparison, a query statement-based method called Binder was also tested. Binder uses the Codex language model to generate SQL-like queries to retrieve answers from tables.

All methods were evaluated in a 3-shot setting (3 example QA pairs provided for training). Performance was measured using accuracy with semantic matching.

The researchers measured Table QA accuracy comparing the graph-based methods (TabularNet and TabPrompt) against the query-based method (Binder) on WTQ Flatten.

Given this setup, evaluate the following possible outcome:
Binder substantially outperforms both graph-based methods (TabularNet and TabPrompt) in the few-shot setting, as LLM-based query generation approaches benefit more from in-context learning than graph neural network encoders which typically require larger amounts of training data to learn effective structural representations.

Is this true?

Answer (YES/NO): YES